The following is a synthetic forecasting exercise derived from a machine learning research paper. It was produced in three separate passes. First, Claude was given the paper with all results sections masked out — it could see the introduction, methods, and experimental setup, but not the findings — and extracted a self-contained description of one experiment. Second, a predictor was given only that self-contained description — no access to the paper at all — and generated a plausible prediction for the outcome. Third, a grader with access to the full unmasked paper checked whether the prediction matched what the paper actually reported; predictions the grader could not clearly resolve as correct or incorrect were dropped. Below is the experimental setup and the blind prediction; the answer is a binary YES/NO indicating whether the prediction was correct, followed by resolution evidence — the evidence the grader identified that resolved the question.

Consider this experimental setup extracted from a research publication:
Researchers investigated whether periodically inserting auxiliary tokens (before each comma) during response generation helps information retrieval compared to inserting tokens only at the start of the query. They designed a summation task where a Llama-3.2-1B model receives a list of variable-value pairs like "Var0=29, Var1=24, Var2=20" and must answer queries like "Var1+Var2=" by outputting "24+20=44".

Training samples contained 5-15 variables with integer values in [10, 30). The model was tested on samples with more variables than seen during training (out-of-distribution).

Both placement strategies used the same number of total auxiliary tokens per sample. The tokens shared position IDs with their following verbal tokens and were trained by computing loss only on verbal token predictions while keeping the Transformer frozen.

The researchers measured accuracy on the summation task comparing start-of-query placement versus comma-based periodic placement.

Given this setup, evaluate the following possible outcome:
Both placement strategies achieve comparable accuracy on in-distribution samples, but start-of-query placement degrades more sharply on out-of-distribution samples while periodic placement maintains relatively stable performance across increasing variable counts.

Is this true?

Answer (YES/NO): NO